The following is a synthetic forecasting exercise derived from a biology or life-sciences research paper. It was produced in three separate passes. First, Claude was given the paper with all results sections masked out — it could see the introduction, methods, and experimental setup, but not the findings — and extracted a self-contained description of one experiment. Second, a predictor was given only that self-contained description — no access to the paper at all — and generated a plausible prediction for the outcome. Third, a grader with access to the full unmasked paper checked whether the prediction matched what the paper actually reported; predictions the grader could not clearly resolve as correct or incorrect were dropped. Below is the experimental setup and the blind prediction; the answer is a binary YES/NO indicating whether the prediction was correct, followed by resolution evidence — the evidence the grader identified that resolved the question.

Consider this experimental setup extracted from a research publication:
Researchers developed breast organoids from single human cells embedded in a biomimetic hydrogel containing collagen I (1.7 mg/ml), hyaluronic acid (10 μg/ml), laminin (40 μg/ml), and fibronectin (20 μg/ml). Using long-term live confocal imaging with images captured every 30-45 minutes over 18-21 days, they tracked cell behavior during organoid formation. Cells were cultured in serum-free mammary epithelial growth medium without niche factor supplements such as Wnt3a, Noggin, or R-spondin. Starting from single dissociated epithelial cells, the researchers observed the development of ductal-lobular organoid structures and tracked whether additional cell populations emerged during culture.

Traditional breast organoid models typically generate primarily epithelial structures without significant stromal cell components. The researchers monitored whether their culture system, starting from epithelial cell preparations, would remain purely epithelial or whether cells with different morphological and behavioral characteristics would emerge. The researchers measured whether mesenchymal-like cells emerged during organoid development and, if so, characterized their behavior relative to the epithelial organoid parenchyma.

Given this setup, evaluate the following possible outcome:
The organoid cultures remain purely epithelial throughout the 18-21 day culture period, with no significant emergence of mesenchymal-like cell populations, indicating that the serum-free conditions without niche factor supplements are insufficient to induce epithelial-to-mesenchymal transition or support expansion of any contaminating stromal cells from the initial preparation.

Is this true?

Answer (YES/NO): NO